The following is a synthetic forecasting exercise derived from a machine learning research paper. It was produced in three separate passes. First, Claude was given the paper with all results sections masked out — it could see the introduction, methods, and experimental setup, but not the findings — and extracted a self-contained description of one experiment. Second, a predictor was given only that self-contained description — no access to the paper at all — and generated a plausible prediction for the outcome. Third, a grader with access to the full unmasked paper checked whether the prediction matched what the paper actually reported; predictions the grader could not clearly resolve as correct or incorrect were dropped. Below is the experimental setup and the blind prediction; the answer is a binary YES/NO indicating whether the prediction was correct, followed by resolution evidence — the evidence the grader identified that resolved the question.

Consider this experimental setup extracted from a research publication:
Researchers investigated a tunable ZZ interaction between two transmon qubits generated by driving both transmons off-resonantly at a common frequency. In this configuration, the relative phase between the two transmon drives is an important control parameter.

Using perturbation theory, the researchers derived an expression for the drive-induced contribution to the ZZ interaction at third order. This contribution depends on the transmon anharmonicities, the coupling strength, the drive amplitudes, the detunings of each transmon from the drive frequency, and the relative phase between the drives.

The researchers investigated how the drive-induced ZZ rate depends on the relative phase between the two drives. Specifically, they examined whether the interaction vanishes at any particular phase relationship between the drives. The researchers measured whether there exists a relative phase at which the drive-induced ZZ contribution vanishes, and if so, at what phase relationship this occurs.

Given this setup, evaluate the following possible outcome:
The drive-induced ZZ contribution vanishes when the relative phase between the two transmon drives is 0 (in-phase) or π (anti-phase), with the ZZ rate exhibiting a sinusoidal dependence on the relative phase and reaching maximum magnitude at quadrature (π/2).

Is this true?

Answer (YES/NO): NO